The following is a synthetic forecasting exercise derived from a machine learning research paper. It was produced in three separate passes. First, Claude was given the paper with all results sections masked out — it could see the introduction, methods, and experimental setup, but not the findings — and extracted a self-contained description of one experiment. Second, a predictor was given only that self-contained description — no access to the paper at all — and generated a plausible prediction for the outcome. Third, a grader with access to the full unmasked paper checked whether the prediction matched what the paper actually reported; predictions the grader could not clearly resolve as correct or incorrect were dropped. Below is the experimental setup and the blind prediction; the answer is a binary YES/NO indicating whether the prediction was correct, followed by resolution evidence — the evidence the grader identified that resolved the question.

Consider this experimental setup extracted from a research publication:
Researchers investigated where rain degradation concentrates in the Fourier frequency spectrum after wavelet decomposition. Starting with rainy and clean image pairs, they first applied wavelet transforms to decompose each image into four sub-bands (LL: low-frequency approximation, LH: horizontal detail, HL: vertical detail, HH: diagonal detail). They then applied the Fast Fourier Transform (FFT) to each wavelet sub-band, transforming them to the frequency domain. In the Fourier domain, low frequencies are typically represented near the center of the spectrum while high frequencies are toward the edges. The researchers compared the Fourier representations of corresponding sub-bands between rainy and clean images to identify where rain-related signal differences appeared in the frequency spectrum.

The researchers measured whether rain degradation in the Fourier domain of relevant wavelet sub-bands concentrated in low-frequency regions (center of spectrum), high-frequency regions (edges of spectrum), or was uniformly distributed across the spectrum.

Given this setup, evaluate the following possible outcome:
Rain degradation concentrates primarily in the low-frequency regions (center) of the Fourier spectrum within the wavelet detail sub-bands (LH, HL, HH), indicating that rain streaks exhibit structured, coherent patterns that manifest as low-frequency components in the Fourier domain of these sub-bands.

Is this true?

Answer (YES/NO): NO